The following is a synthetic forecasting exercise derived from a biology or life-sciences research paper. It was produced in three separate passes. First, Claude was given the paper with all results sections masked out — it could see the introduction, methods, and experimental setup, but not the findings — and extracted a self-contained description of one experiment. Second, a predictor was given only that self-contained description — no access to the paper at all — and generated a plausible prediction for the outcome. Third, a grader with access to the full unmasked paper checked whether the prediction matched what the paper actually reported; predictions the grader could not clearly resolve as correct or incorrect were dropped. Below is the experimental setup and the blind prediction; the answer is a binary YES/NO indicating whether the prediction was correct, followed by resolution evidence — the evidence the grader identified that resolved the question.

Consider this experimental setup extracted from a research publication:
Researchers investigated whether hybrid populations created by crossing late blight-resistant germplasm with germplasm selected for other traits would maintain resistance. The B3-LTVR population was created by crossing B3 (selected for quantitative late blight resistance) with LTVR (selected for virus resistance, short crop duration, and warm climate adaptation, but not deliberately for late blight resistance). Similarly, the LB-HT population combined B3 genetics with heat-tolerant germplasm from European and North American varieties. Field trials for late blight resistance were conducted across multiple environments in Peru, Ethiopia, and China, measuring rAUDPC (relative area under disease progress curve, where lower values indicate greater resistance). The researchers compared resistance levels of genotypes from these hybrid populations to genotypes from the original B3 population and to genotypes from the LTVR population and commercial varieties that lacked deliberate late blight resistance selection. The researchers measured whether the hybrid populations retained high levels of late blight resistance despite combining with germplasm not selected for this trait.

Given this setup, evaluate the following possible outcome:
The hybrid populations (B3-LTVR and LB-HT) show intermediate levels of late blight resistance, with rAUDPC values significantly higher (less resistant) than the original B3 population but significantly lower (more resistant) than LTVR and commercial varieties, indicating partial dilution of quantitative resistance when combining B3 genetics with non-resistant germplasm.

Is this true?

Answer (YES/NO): NO